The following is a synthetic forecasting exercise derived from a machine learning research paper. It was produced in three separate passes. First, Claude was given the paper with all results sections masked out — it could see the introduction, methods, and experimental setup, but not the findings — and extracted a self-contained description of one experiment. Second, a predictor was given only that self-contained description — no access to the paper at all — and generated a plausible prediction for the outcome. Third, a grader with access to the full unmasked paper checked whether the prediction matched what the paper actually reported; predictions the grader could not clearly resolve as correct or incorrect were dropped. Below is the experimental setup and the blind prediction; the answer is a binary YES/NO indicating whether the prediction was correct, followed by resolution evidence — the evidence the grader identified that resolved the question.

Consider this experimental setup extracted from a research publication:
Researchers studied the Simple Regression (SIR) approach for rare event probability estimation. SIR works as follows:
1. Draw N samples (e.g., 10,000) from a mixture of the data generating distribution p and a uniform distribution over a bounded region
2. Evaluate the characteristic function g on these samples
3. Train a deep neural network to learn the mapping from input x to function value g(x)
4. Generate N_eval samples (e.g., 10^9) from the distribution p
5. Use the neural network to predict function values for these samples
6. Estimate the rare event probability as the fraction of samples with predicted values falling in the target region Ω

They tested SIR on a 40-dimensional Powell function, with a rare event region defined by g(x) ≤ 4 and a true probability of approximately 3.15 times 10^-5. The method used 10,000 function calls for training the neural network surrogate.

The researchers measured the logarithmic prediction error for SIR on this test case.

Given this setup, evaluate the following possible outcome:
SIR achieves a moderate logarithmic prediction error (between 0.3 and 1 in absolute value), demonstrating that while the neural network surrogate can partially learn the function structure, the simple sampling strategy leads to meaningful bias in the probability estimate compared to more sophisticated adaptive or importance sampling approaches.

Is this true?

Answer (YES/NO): NO